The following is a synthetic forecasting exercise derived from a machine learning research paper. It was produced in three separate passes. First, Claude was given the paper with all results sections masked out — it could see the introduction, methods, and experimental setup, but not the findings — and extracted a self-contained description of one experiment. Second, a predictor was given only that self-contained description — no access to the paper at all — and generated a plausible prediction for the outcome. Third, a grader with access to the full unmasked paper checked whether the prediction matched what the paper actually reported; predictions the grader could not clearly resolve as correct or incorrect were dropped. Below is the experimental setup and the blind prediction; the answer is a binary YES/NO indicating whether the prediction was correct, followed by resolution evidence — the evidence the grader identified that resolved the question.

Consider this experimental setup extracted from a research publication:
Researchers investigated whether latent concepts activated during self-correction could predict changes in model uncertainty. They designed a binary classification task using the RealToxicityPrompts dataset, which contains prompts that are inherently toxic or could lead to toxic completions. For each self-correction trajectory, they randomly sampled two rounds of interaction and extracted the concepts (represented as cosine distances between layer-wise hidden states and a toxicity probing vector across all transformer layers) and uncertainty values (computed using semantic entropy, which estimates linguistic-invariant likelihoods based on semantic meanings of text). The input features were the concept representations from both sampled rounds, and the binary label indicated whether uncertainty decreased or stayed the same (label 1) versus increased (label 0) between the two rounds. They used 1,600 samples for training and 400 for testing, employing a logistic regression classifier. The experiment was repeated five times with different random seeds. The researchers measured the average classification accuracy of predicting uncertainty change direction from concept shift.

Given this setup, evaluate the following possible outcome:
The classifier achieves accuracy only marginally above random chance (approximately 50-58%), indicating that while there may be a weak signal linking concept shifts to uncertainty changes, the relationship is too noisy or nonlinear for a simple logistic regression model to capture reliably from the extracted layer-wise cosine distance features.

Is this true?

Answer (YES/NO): NO